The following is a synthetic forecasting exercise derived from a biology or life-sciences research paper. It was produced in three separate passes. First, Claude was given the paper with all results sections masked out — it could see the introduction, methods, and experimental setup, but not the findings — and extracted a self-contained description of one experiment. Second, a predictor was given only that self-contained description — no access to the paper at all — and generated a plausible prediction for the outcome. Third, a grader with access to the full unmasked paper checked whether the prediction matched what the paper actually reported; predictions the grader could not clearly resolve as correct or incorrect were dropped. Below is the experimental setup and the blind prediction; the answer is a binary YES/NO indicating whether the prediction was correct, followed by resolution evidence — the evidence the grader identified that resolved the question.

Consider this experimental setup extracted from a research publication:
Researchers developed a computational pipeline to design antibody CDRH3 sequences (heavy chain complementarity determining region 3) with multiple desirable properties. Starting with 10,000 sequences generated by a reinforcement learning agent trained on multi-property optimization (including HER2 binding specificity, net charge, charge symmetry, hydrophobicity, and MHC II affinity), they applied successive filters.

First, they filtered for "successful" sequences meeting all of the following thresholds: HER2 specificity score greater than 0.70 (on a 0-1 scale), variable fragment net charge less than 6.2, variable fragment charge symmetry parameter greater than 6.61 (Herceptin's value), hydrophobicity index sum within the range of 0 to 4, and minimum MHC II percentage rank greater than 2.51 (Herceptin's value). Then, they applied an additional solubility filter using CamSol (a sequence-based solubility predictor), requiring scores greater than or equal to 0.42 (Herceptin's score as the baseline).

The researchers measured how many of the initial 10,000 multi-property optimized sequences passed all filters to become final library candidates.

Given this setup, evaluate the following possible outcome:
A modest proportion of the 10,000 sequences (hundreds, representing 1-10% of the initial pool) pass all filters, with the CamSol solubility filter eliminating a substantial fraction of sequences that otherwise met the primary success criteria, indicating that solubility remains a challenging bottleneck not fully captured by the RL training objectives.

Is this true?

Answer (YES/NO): YES